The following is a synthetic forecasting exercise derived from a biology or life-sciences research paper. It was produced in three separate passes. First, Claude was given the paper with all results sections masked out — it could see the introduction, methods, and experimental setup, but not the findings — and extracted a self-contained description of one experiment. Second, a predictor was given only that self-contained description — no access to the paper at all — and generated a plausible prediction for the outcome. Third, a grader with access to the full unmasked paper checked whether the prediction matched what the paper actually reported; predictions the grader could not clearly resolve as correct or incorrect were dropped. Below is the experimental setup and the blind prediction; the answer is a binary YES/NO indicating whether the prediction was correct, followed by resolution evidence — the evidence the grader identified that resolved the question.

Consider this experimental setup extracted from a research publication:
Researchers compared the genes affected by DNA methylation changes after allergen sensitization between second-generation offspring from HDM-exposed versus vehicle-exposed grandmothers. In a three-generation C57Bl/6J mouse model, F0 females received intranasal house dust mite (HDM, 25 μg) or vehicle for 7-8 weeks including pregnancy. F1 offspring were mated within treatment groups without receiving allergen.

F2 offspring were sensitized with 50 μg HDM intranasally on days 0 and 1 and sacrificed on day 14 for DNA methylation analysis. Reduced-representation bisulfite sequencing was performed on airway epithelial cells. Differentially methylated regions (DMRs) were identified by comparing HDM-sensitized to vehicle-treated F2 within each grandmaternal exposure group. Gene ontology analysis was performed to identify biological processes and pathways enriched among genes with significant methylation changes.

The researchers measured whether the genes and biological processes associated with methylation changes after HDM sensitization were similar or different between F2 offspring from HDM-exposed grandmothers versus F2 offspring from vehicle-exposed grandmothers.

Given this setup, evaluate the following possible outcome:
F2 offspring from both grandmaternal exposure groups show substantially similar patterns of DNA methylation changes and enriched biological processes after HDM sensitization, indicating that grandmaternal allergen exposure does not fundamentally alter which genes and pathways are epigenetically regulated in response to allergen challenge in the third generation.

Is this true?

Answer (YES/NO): NO